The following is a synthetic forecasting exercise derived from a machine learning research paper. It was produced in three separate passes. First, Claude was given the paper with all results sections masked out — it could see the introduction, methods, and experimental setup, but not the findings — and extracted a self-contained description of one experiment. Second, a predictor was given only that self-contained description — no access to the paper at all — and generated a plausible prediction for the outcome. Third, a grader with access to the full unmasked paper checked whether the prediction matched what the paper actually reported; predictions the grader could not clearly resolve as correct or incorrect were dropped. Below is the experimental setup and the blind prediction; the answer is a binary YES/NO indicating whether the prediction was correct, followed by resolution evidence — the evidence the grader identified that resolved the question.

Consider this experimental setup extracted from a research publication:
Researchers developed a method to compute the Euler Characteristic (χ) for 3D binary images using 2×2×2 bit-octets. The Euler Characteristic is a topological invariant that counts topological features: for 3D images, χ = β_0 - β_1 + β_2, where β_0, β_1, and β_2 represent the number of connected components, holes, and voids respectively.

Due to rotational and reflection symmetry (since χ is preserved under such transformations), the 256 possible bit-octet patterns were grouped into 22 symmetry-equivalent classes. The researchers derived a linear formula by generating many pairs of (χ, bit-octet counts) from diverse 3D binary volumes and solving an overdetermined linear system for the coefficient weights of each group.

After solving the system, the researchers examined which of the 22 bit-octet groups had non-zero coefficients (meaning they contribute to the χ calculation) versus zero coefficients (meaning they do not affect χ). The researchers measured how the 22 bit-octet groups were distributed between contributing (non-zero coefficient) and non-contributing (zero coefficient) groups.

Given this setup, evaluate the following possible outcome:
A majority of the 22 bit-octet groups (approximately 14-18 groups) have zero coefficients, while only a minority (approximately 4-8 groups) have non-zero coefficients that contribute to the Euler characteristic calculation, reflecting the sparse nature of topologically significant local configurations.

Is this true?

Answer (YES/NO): NO